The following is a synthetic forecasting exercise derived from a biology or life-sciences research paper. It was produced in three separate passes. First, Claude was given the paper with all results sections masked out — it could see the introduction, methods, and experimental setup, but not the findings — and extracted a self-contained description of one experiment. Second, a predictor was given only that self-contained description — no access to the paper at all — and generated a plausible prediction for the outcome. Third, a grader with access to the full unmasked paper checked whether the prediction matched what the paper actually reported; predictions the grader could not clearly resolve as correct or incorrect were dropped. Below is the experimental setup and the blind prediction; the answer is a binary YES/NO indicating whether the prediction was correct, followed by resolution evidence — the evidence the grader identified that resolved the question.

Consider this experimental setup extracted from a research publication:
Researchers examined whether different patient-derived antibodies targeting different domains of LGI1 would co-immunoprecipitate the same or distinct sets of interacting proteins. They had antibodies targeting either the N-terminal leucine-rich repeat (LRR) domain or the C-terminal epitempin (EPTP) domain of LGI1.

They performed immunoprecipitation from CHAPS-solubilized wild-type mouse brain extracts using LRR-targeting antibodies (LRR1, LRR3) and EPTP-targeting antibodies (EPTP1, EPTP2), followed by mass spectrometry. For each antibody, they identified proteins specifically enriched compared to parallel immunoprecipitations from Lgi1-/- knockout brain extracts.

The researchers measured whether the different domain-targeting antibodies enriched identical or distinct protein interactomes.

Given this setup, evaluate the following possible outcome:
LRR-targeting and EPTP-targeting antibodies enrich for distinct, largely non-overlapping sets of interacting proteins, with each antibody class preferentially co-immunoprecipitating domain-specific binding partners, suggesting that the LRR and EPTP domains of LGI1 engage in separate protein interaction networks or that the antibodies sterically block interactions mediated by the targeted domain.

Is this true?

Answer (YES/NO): NO